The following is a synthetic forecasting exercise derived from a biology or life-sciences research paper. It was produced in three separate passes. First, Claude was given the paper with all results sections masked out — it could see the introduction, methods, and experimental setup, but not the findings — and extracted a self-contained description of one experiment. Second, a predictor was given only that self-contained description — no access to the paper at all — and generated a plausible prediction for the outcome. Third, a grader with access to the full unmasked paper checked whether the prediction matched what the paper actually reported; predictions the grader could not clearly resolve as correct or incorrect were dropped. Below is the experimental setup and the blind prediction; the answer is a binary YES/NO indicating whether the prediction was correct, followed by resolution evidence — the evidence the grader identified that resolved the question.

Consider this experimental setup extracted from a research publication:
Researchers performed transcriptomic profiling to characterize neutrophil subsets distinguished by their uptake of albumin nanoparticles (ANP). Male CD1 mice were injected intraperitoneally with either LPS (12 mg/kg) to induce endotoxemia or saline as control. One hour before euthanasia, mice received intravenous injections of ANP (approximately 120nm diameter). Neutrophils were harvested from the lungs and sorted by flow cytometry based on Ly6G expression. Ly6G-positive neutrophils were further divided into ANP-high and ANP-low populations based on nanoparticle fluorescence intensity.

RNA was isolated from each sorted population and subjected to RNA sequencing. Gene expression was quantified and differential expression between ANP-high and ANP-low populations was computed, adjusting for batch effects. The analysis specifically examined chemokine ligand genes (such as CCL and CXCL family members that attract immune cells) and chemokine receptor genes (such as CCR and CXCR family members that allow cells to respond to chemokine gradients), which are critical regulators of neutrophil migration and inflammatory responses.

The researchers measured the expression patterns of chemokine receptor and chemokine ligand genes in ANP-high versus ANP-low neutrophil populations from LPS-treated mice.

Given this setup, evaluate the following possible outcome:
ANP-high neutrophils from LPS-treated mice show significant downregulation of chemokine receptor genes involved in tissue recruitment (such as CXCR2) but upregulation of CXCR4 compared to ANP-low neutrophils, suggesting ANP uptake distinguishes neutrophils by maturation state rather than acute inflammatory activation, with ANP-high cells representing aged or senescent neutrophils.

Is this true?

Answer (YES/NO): NO